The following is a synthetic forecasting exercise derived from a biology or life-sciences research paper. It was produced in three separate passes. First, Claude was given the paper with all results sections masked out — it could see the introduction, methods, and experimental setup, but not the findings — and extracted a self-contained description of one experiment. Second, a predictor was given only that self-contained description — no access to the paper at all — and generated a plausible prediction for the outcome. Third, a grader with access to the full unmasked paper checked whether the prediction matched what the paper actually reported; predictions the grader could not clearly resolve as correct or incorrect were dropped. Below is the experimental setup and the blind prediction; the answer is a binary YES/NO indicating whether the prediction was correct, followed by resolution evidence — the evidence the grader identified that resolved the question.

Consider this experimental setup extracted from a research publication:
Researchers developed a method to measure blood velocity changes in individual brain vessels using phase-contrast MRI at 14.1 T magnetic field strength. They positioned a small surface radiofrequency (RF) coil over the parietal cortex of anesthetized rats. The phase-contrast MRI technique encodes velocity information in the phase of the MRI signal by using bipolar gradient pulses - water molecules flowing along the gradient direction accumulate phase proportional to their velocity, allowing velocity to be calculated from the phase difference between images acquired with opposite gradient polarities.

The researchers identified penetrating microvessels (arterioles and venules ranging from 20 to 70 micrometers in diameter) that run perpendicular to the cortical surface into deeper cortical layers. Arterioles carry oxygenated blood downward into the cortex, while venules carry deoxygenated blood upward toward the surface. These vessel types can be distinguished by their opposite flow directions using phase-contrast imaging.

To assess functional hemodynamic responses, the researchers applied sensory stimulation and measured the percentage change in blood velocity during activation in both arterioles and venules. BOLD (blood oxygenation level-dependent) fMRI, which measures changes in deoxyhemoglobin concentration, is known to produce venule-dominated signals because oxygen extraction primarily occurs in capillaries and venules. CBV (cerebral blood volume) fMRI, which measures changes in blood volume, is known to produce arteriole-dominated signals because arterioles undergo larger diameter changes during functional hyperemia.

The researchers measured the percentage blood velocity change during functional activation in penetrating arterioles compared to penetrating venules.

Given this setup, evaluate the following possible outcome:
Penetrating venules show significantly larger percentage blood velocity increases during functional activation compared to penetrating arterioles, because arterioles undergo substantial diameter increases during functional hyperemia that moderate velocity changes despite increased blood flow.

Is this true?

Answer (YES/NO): NO